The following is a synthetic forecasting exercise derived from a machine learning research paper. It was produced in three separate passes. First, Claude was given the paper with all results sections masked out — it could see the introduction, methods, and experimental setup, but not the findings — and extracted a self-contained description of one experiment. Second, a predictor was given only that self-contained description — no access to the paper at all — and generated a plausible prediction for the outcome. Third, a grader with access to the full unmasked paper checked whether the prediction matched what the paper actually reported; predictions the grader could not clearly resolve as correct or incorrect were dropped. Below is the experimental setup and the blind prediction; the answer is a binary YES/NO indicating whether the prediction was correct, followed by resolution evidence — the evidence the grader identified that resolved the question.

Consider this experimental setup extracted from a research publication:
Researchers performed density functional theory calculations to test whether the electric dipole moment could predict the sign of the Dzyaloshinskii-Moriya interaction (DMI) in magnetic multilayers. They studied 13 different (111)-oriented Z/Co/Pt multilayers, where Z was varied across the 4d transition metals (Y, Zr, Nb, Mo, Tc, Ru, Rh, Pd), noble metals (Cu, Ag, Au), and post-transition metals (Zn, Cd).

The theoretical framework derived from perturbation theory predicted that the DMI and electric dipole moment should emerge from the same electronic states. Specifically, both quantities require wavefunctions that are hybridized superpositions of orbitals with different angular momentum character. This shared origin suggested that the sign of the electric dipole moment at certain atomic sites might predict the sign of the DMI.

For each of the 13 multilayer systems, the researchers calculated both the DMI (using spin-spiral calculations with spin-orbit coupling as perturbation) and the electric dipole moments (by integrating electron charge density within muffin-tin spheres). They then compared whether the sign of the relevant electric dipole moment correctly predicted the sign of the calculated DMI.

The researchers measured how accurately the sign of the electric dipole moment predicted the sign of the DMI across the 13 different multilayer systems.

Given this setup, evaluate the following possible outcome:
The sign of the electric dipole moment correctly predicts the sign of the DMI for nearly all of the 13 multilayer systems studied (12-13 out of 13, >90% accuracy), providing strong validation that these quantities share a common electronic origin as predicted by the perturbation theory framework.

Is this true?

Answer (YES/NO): YES